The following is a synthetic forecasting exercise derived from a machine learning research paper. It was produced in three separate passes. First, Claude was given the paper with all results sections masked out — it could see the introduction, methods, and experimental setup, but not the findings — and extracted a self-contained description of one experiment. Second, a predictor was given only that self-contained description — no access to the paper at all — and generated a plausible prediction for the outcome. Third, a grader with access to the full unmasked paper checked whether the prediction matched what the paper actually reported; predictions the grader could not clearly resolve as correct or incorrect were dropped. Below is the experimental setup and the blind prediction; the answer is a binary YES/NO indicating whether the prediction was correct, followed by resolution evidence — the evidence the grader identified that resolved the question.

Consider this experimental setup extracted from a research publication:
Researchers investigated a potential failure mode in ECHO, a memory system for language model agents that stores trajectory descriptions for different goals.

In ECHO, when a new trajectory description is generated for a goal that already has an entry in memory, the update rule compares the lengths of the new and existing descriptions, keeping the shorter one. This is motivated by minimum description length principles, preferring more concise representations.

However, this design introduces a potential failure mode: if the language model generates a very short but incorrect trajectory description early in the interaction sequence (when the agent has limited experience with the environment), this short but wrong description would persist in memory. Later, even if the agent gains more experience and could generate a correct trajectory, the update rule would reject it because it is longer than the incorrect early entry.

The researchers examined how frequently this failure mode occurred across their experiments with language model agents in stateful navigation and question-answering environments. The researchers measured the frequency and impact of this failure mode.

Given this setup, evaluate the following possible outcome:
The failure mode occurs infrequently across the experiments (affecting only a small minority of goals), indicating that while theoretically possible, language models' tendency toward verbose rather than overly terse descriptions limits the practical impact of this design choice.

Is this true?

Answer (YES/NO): NO